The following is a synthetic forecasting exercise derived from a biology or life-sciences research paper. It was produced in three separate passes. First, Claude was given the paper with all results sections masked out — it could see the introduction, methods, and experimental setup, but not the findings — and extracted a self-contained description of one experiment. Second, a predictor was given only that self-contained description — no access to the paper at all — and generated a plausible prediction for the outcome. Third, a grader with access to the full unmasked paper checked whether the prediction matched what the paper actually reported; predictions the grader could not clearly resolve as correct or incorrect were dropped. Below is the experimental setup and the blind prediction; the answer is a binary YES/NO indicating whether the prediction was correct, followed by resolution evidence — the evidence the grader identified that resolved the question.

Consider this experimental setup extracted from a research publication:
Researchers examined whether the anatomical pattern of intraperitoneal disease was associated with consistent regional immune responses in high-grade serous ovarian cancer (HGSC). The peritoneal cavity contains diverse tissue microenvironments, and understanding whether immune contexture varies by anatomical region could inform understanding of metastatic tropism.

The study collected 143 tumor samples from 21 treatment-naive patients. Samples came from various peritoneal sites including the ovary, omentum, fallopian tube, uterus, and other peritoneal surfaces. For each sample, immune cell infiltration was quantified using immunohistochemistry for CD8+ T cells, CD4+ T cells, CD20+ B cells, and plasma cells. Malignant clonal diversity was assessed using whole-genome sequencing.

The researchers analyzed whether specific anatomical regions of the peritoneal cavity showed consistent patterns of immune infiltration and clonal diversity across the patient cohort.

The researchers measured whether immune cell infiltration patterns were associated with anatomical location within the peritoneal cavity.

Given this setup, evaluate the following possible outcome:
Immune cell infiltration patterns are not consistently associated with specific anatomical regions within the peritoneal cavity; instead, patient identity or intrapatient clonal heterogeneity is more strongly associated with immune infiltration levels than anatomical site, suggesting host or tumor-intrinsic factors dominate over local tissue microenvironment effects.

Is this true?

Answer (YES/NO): YES